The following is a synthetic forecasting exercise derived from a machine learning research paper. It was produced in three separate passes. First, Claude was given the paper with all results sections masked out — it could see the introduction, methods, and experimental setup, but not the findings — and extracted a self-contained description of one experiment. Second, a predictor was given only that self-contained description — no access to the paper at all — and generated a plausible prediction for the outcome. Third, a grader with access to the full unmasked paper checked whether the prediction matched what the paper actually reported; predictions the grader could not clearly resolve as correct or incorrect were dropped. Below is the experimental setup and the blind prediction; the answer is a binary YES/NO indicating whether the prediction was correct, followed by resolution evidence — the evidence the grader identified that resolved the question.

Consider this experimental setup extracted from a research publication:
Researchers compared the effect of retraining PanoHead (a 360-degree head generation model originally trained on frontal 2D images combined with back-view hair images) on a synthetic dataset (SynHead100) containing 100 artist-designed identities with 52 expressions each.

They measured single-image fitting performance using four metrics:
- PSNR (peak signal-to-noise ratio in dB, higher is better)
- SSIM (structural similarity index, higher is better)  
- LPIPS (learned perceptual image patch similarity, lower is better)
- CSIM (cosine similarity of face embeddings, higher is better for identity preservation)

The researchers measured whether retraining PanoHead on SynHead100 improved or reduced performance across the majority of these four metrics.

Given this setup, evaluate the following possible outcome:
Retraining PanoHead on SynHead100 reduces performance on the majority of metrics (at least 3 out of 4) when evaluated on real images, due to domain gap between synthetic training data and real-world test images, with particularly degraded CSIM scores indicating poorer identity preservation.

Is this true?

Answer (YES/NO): NO